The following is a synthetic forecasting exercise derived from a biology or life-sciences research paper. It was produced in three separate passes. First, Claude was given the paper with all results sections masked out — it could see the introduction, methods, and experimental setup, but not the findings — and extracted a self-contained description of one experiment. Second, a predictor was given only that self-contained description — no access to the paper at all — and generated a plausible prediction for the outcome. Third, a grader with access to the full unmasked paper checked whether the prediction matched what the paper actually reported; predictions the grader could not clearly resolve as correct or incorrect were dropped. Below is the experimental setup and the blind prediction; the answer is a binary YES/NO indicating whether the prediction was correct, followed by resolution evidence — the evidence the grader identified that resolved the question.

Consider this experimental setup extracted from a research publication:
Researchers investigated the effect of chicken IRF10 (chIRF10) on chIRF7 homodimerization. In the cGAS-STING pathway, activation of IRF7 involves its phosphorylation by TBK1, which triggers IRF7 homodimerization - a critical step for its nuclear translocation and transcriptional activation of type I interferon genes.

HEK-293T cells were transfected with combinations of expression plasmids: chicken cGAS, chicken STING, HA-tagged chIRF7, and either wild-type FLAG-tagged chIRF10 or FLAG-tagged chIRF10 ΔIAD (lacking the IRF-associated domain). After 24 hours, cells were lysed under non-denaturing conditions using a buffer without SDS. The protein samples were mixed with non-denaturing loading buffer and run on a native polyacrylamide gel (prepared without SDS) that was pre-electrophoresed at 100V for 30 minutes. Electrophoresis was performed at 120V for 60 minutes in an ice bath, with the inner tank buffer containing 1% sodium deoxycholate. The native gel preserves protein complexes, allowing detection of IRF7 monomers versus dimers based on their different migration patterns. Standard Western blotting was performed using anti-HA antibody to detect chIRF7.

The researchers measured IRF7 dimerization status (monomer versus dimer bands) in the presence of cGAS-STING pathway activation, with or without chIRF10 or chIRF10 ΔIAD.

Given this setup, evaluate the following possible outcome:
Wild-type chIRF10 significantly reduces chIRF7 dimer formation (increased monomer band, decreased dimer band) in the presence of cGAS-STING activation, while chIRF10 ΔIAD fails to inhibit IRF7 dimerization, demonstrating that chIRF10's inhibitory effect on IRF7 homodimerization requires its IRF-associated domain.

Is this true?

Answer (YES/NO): YES